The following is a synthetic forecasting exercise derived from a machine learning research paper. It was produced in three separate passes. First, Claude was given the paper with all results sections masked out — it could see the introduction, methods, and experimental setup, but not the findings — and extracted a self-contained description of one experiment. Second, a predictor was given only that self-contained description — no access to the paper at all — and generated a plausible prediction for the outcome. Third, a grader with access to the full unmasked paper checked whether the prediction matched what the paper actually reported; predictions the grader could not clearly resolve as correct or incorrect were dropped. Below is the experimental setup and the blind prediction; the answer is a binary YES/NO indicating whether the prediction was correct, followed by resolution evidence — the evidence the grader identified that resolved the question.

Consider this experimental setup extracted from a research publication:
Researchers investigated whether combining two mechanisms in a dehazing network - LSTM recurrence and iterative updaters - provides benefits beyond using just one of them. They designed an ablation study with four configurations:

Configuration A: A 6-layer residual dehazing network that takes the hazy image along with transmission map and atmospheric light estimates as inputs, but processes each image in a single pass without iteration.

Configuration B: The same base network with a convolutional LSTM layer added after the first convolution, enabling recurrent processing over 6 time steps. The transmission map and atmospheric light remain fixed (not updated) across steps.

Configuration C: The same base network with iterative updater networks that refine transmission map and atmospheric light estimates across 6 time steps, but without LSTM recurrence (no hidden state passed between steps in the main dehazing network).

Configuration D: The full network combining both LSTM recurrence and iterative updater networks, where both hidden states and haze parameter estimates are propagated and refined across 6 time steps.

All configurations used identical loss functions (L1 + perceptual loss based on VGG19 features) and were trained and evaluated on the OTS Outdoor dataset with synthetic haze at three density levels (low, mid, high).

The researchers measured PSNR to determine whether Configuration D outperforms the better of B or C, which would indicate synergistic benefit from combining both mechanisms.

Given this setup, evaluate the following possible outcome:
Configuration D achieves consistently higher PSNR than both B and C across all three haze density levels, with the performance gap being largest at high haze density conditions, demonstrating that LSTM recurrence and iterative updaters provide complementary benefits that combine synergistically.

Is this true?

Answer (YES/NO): YES